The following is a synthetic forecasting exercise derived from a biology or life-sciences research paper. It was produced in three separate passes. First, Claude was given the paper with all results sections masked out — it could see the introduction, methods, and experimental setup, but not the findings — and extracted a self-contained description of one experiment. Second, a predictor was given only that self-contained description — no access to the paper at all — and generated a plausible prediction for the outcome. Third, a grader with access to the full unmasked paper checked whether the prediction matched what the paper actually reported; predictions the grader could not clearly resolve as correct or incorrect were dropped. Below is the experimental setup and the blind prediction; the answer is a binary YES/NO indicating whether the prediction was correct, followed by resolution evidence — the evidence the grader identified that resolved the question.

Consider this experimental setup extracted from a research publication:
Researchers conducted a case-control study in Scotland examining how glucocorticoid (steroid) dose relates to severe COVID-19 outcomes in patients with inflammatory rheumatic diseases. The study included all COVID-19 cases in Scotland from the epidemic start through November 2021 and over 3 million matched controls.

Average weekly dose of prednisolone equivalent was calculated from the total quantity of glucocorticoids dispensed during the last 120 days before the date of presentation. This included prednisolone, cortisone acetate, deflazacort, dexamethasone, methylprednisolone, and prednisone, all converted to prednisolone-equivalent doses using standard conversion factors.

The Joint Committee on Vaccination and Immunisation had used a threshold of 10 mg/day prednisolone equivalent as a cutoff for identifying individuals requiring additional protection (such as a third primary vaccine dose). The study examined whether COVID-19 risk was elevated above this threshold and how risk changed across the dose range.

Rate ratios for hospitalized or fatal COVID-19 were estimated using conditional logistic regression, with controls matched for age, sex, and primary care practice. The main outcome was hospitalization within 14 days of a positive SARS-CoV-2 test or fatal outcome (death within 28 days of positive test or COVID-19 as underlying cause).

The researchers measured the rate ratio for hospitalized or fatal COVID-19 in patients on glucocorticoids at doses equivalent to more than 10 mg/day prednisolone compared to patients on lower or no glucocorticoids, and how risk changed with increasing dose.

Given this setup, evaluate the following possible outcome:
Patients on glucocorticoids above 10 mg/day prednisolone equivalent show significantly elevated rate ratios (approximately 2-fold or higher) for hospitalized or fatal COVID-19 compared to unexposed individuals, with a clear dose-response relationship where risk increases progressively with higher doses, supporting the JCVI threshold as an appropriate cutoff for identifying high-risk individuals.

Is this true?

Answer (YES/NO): NO